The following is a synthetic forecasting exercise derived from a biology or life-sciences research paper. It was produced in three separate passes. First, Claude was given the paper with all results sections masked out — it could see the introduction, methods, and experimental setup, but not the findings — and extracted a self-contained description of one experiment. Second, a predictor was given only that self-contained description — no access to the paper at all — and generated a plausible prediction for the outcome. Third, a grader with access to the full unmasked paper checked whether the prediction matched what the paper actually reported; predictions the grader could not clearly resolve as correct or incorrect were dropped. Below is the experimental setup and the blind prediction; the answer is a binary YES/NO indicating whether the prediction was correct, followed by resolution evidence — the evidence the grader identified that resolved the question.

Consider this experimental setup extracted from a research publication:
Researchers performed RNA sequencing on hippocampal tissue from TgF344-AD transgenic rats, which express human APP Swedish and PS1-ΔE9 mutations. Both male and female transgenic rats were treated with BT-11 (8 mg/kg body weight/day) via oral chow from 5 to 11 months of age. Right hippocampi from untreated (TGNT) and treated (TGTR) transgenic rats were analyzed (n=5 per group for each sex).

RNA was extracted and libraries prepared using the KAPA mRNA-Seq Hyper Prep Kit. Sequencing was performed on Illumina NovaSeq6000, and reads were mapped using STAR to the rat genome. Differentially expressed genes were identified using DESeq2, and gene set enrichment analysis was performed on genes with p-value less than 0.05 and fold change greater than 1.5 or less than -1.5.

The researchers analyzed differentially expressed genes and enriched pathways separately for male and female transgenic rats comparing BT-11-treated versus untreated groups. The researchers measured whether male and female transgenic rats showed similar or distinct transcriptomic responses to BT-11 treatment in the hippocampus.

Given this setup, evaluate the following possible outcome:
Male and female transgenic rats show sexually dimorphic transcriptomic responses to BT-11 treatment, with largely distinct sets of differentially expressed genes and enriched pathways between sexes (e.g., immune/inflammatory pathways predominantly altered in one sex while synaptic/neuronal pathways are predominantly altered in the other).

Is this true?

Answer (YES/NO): YES